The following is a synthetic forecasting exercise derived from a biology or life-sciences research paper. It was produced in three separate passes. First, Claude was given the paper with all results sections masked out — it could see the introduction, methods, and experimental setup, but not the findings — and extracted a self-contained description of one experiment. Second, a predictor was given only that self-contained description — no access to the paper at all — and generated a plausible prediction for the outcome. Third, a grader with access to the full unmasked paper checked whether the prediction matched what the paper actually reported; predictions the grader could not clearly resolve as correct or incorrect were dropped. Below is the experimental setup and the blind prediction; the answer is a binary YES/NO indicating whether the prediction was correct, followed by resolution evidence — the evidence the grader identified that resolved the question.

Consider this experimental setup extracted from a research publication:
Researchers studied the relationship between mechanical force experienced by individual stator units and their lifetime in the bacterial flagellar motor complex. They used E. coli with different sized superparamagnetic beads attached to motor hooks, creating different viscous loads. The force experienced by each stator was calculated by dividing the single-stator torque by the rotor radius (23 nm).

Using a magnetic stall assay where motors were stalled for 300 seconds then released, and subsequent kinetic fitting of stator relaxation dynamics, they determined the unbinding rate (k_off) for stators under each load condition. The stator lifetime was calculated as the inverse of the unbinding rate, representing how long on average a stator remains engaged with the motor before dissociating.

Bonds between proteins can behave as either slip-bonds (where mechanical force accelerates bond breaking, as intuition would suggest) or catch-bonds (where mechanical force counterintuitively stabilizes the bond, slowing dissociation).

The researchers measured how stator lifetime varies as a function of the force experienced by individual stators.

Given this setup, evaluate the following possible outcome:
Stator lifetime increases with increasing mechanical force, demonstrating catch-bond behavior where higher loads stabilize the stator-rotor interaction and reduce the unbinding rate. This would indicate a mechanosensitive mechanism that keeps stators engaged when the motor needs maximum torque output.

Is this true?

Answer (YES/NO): YES